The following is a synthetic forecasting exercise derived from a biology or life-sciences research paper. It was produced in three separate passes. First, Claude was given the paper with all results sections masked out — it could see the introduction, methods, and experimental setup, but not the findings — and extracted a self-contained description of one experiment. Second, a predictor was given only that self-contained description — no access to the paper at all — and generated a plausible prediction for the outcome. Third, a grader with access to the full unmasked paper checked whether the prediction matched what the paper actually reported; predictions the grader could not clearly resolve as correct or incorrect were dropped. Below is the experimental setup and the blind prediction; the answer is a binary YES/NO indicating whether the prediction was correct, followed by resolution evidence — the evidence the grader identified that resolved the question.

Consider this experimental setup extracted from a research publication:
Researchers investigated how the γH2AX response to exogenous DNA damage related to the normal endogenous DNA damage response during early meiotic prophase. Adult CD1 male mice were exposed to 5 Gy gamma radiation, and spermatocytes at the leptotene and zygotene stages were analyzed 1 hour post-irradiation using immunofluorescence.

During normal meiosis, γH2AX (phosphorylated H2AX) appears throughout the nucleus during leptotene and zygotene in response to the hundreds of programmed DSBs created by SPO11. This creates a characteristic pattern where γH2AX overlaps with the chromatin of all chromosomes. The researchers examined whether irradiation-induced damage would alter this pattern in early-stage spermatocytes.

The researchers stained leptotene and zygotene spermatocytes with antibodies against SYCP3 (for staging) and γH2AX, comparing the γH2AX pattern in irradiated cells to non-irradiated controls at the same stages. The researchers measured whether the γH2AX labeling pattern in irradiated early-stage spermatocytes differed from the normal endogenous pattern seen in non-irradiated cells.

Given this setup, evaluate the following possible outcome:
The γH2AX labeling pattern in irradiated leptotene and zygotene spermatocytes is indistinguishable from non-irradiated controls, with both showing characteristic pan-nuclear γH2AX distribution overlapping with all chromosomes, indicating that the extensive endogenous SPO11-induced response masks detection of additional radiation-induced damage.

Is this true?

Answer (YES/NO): NO